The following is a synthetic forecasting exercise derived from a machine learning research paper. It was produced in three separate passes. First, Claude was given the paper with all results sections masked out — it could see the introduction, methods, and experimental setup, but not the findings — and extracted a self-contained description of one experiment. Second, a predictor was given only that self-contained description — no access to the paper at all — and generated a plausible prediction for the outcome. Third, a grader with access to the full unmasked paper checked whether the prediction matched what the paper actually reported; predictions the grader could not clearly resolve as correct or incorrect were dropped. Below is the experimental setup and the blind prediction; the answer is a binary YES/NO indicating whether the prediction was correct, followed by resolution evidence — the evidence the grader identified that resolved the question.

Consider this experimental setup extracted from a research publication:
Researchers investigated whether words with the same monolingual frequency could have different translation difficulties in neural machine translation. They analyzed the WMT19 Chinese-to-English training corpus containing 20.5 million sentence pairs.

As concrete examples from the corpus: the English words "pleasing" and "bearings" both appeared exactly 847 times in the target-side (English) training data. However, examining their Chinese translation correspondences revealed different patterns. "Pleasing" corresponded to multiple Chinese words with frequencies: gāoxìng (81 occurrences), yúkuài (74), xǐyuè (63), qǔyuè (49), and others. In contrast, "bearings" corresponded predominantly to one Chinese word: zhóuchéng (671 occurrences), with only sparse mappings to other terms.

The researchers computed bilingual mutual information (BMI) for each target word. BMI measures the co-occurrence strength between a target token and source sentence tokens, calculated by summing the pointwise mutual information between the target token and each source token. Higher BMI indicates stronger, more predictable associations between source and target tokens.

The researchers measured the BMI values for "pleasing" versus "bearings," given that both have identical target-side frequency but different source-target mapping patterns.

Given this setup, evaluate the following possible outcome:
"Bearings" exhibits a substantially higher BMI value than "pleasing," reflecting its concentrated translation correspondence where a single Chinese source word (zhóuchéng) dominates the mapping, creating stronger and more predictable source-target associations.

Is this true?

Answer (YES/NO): YES